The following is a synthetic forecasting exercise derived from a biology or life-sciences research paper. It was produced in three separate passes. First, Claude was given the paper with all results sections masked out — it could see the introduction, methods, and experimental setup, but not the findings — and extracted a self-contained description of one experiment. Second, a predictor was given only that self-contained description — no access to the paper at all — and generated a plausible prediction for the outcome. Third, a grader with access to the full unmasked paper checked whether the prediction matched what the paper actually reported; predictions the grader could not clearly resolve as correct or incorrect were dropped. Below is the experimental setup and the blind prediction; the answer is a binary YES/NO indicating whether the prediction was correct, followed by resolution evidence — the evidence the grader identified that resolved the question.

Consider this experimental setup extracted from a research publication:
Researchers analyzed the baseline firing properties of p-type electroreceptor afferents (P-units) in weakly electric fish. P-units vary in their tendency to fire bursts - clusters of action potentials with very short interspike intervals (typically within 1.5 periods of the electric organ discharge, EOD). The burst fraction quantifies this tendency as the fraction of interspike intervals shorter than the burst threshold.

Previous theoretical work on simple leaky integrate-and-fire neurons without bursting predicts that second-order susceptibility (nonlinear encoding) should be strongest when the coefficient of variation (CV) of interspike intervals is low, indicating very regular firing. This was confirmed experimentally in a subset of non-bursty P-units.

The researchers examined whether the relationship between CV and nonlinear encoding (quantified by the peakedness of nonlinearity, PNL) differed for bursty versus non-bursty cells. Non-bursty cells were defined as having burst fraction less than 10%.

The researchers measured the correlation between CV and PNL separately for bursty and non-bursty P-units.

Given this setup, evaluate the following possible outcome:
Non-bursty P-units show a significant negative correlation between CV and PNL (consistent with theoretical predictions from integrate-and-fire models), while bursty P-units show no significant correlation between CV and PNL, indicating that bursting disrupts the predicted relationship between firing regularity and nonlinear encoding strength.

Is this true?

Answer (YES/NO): NO